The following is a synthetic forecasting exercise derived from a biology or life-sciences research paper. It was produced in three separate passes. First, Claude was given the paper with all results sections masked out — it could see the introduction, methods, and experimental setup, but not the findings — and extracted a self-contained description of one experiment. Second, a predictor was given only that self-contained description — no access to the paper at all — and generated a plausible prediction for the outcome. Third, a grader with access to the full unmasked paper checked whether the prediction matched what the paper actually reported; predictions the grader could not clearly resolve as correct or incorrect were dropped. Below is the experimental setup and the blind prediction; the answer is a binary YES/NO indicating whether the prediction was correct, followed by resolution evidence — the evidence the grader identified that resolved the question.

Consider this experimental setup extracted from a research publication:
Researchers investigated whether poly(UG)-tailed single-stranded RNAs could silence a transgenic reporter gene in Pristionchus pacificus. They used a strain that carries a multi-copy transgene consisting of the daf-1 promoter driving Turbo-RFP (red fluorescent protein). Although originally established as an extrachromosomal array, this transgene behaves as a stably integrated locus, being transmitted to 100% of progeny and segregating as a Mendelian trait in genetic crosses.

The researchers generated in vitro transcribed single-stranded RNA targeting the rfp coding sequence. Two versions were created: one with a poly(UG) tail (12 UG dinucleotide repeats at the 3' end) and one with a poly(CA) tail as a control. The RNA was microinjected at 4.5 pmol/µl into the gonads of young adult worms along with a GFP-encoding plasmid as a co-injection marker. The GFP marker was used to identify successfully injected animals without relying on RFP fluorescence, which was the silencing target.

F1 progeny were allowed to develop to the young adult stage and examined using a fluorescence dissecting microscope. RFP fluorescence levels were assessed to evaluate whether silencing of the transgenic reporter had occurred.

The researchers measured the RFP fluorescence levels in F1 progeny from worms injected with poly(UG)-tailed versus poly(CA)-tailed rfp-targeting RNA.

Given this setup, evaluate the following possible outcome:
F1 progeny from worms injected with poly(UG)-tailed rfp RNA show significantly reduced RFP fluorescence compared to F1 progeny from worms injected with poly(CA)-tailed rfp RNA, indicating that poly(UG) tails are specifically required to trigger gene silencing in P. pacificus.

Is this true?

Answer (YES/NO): NO